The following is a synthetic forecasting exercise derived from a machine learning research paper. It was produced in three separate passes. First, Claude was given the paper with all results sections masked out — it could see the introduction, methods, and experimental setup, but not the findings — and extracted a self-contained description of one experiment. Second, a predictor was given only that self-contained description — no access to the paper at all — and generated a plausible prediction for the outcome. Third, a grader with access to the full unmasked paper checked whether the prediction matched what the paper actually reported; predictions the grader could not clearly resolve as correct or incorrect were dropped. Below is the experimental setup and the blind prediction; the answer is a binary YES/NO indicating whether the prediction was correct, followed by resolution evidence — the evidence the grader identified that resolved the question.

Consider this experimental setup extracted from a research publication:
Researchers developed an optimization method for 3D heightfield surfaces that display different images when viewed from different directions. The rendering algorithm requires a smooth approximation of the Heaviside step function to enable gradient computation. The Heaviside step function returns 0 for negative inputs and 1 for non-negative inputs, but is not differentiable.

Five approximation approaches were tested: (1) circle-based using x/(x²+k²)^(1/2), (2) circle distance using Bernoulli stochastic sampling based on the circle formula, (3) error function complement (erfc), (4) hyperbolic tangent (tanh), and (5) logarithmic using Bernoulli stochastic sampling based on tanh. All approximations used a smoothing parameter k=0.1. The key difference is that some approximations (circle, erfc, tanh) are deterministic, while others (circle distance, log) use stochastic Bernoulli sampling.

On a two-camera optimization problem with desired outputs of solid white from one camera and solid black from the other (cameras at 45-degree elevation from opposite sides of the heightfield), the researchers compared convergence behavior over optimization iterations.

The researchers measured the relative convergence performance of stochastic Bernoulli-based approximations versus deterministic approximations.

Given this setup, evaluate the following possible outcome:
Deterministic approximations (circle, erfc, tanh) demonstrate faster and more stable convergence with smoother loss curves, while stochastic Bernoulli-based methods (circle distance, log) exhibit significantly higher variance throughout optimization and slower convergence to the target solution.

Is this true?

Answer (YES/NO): NO